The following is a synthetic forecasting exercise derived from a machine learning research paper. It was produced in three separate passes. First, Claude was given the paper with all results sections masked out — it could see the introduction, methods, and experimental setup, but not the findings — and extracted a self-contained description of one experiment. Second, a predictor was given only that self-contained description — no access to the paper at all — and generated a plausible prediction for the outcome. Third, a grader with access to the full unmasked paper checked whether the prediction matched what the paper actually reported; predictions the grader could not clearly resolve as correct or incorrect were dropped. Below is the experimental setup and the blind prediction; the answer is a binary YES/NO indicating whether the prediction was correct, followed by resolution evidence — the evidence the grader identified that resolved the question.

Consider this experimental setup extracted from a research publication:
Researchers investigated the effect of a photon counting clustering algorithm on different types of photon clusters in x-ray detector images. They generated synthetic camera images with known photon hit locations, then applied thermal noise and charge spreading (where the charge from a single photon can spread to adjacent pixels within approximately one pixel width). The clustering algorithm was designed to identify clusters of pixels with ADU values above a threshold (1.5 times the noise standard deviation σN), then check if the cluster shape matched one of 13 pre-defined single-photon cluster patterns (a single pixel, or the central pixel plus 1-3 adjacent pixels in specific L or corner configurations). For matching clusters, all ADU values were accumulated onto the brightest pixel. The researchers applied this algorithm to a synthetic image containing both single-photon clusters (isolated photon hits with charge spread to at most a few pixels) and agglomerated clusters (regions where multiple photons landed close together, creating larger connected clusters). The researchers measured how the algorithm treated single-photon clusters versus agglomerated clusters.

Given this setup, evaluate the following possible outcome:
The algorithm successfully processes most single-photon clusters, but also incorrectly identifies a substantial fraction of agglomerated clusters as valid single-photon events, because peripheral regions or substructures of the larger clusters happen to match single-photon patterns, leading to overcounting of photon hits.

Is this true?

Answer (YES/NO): NO